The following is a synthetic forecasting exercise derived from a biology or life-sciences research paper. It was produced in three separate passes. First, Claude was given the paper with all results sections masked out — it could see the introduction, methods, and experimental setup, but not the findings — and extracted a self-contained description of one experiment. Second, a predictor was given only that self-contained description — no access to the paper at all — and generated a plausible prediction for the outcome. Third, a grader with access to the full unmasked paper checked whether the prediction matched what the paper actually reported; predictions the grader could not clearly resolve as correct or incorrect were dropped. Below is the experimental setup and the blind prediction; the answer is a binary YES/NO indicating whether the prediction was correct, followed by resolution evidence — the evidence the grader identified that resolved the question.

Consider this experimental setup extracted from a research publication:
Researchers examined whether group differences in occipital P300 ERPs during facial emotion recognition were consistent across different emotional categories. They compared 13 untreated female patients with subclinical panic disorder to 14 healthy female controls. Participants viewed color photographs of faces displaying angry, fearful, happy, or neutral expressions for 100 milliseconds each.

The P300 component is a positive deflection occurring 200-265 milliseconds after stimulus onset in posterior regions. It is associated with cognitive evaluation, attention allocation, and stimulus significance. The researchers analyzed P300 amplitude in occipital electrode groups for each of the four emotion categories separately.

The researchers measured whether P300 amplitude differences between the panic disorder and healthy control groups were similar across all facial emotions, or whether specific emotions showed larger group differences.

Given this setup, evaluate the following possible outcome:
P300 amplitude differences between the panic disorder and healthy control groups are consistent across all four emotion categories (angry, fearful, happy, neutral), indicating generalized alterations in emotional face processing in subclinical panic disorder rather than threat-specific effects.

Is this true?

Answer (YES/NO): NO